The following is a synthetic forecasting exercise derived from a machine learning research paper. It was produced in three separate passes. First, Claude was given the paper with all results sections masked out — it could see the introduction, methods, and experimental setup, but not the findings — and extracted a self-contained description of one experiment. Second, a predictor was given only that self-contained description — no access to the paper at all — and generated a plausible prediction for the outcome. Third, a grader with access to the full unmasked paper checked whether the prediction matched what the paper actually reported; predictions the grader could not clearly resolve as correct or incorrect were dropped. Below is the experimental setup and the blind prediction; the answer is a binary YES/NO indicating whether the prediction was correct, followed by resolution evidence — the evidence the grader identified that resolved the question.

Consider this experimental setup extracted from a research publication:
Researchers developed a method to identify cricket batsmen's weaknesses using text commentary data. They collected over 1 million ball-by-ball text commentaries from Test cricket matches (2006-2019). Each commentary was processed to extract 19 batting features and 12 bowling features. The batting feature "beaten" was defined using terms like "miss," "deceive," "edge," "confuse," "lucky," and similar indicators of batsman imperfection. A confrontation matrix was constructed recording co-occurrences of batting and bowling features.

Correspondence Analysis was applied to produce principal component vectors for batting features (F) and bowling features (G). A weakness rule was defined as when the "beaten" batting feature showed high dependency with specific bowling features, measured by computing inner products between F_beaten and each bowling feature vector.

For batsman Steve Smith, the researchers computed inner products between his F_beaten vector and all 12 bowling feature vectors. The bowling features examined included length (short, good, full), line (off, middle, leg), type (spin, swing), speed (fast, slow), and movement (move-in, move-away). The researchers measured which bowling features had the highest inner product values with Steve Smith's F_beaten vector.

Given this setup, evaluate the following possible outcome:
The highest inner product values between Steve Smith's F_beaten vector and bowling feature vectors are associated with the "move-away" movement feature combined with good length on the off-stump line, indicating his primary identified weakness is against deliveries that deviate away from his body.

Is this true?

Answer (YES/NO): NO